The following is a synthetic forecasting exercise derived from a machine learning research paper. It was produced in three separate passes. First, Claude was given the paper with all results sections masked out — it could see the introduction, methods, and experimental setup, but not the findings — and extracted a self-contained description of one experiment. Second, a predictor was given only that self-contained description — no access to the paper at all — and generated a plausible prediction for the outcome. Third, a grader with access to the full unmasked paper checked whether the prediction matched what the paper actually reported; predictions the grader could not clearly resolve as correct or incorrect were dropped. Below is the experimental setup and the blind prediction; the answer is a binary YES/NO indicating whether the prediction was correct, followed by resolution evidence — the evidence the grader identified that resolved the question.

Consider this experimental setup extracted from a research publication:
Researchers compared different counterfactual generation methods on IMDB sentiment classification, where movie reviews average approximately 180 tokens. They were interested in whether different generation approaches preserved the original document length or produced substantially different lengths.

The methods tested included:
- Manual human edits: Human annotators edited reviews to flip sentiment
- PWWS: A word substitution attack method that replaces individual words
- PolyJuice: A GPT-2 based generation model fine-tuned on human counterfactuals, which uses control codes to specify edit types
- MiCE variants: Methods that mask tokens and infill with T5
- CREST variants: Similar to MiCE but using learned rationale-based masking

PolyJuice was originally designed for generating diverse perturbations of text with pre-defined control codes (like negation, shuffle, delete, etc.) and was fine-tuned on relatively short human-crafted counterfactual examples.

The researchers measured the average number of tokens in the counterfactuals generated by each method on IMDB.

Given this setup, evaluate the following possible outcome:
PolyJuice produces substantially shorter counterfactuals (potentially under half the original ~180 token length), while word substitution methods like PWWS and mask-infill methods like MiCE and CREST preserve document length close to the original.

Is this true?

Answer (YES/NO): NO